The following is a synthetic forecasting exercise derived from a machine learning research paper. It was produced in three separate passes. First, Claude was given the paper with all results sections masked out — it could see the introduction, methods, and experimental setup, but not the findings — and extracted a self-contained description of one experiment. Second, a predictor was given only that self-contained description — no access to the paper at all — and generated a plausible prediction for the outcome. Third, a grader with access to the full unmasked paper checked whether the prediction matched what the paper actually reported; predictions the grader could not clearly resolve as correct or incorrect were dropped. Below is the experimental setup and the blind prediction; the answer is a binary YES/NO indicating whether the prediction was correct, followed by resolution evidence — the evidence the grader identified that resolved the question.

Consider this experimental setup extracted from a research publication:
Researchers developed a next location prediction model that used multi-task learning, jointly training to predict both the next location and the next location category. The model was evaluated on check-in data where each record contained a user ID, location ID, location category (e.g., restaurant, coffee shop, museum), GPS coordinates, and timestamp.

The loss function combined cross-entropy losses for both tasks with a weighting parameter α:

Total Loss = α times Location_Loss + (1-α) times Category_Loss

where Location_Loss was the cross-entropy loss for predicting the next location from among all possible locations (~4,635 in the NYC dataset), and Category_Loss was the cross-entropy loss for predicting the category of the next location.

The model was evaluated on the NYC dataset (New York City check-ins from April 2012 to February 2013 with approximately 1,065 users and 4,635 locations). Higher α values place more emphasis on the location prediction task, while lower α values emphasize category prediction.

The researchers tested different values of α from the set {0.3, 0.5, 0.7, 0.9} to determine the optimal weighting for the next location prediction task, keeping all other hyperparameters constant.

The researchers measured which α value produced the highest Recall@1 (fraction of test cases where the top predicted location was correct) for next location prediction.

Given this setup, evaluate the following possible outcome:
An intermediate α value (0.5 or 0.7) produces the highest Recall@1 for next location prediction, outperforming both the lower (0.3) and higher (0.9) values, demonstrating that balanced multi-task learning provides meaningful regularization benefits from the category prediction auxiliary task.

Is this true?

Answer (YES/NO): YES